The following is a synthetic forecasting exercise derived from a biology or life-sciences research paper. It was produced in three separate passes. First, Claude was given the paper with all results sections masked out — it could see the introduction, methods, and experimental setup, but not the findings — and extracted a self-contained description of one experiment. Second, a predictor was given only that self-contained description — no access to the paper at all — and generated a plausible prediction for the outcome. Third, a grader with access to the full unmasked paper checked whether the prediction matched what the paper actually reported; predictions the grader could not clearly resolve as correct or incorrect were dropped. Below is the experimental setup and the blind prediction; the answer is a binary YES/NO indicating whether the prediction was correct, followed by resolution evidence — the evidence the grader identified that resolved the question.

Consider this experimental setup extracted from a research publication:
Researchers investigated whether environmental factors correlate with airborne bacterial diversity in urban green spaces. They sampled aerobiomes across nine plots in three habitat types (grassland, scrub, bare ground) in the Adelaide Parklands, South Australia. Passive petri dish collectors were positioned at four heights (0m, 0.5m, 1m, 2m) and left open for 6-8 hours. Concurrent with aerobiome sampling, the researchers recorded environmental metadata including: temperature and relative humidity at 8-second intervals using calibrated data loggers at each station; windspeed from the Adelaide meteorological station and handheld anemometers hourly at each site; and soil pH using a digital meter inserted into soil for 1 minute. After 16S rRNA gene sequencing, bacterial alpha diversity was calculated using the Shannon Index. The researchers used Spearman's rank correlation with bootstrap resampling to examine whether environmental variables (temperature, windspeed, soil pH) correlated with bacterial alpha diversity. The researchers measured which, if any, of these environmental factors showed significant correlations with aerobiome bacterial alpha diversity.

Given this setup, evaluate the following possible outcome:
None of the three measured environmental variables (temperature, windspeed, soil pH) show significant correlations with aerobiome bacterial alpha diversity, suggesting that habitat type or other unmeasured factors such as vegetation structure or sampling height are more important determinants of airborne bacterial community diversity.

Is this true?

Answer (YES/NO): NO